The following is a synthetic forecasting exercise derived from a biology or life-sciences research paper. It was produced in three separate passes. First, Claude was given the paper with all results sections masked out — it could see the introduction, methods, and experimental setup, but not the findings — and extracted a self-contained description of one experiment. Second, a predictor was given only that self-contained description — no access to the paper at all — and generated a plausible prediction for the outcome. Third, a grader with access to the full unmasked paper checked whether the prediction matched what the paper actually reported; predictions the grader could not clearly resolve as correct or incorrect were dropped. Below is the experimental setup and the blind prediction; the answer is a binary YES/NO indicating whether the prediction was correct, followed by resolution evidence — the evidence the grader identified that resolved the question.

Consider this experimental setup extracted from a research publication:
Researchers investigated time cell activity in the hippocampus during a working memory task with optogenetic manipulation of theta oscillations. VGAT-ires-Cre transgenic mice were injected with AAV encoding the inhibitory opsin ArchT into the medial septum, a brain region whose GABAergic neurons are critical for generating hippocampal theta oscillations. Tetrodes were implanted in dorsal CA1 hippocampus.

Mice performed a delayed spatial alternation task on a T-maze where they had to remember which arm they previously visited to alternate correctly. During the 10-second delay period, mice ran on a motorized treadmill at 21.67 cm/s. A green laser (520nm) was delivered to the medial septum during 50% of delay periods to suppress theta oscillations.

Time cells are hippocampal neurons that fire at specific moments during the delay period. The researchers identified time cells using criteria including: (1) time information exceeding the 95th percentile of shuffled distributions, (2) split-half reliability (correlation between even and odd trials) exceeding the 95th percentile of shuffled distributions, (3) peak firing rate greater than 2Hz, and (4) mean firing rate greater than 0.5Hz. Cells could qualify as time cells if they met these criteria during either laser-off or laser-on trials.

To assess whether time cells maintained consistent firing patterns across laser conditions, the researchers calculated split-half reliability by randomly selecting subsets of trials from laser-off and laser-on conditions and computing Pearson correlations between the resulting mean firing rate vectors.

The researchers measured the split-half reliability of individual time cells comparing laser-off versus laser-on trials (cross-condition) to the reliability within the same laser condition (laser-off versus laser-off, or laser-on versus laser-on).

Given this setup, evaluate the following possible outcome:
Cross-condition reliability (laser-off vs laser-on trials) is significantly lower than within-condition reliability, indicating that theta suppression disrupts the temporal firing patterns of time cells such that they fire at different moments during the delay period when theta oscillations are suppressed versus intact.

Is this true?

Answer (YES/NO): YES